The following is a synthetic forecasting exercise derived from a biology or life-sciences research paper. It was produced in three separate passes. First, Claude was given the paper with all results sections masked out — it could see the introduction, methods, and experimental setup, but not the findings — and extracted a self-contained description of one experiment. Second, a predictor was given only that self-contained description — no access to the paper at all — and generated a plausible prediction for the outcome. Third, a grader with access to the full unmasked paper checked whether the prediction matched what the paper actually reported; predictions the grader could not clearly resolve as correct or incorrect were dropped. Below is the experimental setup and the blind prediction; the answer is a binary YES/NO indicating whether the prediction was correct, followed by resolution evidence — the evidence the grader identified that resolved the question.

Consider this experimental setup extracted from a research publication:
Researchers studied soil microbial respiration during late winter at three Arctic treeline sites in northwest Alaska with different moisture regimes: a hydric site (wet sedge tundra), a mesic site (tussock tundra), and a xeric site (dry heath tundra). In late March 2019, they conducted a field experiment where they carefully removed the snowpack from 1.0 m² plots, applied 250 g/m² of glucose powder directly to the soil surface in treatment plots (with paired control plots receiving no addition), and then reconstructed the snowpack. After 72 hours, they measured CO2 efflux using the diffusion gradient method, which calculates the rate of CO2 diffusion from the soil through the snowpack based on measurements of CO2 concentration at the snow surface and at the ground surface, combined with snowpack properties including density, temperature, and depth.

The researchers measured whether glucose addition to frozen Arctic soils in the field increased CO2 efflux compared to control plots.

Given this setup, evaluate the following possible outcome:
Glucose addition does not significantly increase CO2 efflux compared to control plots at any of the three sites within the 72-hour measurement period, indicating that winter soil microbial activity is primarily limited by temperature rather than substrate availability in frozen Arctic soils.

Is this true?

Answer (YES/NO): NO